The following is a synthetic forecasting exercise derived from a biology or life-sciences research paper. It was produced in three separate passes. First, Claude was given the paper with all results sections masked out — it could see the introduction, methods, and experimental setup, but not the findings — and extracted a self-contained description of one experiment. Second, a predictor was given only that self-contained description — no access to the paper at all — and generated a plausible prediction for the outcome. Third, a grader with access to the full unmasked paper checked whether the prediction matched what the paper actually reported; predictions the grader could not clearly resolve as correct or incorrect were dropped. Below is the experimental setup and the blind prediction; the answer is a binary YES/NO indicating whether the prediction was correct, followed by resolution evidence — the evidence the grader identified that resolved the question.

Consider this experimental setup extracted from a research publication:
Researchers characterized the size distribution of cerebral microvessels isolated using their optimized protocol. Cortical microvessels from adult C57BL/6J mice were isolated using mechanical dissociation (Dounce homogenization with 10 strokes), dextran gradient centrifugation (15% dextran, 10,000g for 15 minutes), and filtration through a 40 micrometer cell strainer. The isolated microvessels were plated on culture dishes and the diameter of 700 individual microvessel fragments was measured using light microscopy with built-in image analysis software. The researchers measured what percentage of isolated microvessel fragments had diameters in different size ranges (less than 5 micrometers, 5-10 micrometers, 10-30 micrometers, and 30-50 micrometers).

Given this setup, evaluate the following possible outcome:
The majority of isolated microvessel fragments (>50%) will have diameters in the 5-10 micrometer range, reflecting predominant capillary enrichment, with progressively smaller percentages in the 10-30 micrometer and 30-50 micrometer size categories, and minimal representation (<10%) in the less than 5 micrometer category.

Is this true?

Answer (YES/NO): NO